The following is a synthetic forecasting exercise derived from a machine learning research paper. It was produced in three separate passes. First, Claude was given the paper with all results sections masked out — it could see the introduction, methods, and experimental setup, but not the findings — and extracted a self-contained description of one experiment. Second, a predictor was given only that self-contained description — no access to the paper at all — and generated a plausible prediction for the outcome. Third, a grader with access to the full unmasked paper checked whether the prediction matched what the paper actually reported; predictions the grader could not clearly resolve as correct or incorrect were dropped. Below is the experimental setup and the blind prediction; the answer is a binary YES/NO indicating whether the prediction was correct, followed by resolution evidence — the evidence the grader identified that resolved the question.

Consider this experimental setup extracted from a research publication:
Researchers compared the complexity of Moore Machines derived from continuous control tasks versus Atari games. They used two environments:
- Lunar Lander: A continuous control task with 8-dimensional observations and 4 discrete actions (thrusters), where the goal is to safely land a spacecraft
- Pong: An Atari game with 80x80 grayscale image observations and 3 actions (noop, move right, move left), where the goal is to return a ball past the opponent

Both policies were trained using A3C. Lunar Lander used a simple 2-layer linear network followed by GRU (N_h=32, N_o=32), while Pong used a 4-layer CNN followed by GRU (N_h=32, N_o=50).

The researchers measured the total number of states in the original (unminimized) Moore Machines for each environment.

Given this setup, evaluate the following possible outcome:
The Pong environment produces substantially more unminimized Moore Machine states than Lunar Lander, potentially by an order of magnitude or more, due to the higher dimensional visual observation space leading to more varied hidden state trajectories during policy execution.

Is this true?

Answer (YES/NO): NO